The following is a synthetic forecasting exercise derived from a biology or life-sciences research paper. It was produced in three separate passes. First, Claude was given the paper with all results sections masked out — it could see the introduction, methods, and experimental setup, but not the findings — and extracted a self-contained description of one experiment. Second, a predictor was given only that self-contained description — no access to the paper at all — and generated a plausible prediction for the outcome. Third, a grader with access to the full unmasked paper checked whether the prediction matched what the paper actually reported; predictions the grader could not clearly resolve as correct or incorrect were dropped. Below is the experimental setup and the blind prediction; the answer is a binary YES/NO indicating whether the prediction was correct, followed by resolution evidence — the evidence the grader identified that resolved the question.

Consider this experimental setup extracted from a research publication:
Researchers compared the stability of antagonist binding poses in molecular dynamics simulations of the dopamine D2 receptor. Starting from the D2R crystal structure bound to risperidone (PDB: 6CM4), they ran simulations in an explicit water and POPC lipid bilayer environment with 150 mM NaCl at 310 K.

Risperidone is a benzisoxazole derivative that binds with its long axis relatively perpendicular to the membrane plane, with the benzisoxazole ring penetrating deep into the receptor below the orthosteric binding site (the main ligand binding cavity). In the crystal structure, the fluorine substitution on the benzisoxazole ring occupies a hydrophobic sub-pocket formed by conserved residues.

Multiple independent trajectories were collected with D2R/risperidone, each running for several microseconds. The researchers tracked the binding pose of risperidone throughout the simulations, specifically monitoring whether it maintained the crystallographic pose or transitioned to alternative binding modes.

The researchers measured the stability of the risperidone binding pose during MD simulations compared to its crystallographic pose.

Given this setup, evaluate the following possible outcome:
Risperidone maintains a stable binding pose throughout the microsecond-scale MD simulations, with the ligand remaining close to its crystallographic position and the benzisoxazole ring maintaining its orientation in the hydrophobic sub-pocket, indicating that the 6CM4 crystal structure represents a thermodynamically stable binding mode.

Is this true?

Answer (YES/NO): YES